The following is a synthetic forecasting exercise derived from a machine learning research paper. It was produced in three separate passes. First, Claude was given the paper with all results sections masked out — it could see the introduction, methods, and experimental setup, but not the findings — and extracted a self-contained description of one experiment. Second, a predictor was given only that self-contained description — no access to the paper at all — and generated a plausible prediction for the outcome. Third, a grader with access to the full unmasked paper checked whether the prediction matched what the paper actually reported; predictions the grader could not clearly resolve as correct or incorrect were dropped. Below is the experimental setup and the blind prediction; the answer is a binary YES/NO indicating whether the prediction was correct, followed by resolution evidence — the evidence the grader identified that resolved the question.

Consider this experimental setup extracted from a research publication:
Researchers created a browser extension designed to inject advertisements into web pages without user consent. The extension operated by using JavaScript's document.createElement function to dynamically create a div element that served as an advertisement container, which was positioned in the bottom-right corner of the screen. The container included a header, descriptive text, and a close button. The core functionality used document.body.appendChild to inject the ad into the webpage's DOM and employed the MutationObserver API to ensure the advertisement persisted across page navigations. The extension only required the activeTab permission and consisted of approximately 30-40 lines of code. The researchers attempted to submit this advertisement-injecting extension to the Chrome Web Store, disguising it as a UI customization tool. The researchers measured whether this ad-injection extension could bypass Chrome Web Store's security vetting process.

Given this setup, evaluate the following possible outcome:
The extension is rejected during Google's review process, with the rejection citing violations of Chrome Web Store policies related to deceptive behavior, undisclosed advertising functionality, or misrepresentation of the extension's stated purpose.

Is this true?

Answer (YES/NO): YES